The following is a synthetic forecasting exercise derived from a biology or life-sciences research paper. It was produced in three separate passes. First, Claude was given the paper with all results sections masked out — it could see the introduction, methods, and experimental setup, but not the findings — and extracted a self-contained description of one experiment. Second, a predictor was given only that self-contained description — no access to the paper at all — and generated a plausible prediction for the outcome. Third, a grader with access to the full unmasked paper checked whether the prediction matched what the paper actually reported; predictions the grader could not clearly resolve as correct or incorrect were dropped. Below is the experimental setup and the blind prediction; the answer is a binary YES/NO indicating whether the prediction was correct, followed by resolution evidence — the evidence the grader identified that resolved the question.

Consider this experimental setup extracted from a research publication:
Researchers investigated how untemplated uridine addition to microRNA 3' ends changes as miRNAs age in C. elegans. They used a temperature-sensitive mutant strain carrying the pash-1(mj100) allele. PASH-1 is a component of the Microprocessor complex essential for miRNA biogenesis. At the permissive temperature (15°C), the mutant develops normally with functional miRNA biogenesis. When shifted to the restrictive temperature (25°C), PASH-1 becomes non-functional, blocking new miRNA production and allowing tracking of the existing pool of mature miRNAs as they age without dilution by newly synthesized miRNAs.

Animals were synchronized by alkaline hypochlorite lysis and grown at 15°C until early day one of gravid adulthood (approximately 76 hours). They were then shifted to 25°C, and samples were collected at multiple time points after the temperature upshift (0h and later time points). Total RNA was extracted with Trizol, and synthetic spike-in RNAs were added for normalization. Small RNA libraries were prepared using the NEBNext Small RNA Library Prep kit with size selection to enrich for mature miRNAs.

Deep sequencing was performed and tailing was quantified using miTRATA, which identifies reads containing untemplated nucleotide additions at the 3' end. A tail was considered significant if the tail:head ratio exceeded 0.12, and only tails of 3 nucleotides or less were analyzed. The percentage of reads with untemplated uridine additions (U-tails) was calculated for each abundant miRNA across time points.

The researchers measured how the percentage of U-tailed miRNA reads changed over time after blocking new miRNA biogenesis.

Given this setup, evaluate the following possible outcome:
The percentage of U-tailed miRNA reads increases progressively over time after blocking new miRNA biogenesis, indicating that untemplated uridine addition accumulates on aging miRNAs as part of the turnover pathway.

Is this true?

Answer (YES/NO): NO